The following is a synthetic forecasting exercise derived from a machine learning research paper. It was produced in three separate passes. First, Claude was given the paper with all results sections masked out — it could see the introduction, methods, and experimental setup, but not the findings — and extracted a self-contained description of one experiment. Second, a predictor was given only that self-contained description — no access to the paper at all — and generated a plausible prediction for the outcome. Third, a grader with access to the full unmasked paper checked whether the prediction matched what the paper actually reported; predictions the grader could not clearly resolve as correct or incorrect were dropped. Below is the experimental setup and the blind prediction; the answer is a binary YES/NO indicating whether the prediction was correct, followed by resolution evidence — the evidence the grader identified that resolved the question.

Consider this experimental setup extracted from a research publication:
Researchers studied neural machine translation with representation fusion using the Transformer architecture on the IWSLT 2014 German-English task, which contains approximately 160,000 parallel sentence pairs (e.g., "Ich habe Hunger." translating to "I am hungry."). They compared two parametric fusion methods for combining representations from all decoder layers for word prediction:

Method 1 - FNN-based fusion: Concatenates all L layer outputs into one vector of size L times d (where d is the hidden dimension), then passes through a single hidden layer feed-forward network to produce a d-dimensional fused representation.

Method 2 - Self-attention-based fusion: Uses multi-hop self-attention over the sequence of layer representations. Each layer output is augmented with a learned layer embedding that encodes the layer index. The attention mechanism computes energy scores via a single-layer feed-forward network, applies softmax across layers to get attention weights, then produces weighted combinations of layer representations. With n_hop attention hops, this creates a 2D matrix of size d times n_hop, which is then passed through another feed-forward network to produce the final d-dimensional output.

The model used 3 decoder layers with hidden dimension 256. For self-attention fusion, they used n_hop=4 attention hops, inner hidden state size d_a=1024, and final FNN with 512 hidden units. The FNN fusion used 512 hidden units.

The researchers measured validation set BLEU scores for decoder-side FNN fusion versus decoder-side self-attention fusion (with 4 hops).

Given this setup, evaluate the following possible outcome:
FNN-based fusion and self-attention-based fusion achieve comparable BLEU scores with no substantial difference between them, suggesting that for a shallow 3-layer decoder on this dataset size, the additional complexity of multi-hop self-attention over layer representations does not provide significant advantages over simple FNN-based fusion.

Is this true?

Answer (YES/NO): NO